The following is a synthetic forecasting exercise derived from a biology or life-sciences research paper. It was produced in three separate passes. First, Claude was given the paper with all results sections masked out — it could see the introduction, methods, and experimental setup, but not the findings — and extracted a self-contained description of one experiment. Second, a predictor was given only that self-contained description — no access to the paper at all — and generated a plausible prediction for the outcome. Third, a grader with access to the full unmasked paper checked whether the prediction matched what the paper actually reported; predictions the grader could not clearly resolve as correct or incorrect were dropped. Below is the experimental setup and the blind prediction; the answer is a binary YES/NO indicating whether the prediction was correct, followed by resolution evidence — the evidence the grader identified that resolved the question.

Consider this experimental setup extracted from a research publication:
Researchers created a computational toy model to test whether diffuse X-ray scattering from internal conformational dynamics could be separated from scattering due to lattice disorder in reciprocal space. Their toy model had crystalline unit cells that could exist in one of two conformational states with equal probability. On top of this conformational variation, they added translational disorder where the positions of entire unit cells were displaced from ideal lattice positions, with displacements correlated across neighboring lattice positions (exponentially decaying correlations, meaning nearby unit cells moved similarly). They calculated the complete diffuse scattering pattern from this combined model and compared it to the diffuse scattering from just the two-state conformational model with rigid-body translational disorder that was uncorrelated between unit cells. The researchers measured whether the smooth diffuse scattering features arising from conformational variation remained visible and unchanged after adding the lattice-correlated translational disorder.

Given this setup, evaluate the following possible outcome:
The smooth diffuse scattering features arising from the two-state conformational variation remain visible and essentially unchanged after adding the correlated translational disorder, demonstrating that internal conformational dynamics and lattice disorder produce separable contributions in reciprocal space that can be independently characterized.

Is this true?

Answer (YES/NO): YES